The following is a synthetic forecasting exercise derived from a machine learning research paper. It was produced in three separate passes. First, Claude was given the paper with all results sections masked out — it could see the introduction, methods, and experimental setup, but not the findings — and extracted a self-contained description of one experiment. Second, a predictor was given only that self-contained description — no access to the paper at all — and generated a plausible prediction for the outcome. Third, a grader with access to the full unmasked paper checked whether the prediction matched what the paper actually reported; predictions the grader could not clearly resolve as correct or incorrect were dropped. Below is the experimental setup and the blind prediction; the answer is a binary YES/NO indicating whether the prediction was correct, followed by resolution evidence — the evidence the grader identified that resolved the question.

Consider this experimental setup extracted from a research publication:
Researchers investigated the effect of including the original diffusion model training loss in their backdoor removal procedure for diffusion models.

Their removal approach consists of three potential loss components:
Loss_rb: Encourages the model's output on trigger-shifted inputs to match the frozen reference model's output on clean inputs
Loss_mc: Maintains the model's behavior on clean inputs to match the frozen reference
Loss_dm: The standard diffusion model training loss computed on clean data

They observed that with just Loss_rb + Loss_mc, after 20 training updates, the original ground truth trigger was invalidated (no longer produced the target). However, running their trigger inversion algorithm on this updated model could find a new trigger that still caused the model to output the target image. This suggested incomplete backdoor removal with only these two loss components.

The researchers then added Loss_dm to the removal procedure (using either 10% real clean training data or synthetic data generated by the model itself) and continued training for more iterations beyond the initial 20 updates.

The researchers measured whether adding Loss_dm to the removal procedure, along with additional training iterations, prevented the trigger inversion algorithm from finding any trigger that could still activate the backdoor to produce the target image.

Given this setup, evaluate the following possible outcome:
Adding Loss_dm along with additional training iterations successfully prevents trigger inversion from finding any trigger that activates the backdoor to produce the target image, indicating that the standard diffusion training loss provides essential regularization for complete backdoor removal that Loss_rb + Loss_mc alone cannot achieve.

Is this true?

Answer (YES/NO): YES